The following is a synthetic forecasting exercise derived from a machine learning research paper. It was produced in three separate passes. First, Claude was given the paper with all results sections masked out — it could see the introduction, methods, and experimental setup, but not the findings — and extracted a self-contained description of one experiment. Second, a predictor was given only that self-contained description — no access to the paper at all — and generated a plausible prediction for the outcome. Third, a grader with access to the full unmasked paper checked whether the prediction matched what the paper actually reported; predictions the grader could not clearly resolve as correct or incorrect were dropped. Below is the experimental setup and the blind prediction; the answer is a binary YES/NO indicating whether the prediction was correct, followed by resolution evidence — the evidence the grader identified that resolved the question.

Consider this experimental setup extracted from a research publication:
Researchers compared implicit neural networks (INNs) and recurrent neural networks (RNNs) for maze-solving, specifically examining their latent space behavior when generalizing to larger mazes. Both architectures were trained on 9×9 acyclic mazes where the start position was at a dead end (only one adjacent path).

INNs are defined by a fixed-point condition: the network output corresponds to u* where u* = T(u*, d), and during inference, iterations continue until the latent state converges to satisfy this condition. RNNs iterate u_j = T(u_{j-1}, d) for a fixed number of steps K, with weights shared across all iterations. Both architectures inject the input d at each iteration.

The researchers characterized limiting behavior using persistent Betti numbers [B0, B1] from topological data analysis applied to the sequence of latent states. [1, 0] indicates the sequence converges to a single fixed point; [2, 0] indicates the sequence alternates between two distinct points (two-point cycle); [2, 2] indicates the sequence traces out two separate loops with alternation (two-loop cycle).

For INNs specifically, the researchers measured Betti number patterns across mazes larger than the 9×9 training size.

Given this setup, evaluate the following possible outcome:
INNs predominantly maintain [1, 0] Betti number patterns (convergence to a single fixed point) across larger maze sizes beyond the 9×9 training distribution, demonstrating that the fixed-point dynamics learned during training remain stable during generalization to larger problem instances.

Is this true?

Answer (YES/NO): YES